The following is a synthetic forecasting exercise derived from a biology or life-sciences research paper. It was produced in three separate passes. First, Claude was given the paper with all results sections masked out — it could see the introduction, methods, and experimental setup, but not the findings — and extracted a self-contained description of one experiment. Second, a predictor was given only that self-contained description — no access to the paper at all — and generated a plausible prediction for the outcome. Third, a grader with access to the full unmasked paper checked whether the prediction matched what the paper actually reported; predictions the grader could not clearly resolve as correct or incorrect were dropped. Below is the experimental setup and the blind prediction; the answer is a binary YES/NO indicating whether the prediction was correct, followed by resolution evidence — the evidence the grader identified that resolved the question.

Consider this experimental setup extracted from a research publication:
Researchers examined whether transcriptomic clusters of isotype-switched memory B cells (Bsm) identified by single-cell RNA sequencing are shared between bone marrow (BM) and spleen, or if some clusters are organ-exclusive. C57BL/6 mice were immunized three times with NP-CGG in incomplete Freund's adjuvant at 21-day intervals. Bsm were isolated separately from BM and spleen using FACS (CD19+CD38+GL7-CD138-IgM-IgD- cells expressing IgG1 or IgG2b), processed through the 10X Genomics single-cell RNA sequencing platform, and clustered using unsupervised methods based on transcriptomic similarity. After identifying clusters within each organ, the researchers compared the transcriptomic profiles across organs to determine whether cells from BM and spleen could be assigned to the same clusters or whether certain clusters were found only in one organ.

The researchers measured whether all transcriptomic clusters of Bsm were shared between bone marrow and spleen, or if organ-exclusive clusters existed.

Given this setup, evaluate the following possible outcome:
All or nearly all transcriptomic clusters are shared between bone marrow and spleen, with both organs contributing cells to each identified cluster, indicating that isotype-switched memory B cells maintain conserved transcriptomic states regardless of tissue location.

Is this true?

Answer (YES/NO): NO